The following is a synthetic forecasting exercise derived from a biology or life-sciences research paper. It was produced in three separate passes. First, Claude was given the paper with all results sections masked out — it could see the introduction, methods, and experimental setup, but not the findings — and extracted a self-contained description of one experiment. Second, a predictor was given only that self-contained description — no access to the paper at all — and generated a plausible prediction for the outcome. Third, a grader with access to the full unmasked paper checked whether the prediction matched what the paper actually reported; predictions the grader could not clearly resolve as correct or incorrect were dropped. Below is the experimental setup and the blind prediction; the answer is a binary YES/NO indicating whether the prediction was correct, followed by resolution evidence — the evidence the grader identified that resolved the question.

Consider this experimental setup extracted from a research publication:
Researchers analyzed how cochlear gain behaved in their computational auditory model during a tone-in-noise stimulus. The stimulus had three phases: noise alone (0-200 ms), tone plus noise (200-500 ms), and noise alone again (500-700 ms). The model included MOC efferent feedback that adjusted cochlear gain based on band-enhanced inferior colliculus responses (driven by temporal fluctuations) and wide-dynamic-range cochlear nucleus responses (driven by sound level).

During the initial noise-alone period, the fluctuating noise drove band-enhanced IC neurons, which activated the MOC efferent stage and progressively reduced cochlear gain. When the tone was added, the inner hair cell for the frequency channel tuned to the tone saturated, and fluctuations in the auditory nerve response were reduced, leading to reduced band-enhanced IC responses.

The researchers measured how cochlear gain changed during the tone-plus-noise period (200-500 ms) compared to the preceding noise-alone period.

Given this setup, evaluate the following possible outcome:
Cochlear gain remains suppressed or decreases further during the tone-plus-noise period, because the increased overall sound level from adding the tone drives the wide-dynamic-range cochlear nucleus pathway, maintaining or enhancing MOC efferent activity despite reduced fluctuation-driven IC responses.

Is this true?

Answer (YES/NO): NO